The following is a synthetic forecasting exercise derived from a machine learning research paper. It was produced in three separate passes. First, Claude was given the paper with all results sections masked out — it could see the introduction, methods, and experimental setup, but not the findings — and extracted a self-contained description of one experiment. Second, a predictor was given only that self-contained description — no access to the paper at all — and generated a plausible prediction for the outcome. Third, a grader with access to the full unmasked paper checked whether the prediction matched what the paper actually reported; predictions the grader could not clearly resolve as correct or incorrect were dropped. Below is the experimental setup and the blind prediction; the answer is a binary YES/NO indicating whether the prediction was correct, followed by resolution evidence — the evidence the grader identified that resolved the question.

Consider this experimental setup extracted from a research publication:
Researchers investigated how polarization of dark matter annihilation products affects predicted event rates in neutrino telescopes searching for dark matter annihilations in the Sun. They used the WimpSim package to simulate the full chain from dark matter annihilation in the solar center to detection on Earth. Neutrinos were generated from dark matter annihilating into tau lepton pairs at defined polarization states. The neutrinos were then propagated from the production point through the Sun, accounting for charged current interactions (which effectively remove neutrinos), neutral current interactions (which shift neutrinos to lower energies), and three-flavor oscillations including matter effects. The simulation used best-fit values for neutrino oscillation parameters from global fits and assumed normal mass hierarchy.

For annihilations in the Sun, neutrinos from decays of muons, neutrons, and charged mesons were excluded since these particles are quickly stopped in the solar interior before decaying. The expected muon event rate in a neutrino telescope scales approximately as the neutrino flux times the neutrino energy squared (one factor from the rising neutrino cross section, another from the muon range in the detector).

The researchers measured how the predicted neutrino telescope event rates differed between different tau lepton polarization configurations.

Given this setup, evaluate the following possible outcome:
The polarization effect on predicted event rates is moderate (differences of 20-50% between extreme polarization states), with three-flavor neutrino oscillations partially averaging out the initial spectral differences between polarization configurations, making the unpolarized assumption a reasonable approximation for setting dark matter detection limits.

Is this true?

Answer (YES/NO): NO